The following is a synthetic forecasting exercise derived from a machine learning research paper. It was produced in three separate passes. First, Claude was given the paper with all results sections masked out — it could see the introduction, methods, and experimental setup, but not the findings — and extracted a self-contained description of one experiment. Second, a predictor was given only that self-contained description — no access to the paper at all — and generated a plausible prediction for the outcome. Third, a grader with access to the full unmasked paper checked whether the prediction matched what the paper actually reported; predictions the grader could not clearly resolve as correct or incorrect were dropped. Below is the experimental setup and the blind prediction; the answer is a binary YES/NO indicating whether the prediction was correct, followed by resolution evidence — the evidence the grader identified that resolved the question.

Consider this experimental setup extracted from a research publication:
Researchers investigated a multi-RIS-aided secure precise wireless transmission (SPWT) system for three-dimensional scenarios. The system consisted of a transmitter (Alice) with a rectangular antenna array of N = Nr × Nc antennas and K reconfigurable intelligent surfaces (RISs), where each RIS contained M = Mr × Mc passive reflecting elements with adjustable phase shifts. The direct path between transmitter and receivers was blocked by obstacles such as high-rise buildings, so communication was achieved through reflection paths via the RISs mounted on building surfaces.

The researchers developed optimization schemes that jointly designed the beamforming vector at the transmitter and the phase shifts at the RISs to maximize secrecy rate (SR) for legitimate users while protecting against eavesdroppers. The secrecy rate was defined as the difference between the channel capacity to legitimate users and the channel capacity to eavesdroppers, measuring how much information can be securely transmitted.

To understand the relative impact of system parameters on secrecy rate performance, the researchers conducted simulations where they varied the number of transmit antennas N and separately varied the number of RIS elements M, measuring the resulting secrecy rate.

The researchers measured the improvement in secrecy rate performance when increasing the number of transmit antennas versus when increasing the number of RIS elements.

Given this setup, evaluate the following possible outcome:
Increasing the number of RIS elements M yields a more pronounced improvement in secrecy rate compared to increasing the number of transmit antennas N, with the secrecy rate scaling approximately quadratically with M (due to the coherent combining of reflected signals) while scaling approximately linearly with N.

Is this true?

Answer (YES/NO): NO